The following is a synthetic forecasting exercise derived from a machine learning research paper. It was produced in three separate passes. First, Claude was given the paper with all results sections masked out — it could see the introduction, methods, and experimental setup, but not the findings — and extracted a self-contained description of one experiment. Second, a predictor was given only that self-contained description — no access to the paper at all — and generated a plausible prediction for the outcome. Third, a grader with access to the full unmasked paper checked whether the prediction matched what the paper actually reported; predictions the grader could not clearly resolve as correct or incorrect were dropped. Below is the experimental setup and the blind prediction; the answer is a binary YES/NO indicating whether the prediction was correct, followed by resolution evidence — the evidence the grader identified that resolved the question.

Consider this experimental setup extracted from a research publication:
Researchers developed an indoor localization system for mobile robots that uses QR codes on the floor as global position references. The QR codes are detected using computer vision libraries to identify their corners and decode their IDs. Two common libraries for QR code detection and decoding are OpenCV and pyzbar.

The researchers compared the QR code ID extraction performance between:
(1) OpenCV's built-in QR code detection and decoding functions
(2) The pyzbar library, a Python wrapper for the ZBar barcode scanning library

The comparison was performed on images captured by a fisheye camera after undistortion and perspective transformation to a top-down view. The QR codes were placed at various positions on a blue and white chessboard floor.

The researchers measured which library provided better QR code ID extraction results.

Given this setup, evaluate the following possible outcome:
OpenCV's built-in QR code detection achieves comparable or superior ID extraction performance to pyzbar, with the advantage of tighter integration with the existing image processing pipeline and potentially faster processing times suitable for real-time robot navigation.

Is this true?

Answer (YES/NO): NO